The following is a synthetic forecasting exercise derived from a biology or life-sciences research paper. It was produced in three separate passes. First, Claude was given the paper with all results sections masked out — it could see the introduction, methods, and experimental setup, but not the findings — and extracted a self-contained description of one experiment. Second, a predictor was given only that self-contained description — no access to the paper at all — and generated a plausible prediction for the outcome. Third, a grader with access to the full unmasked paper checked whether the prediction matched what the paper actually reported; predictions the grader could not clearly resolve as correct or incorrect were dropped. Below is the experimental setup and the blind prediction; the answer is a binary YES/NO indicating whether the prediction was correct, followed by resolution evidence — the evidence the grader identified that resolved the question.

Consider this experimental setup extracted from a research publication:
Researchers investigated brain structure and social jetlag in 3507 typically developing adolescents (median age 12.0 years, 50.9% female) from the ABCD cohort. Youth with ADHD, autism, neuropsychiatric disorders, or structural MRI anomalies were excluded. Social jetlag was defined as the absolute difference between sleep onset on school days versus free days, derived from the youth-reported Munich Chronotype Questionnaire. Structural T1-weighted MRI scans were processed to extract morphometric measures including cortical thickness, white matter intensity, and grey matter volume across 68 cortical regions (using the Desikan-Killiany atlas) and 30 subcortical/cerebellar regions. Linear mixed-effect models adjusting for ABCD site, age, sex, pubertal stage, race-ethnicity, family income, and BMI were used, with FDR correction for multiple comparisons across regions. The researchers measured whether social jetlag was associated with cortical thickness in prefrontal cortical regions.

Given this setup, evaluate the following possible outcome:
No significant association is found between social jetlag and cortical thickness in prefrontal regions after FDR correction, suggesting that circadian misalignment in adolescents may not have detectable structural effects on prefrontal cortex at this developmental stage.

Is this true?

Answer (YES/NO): YES